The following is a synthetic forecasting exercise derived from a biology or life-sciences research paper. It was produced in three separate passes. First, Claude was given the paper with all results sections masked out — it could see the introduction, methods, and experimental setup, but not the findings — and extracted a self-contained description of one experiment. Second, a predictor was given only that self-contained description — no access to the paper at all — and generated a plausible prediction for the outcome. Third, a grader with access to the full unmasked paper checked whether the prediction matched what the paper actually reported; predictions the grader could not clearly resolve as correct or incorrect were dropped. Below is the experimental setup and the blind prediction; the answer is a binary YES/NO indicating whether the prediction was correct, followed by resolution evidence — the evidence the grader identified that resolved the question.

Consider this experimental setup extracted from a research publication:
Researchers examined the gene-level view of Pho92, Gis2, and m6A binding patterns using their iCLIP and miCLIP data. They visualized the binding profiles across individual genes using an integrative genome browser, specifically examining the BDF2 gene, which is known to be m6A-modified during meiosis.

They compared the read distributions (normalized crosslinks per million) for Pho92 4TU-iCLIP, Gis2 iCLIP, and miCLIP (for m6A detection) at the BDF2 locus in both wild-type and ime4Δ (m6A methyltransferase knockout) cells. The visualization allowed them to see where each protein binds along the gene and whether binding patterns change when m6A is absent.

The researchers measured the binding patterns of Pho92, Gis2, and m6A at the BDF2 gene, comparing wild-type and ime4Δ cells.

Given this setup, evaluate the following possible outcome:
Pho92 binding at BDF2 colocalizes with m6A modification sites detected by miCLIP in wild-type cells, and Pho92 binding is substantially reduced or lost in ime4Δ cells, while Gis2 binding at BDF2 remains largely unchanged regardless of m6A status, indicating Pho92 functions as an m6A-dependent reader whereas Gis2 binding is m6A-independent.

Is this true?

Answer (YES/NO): YES